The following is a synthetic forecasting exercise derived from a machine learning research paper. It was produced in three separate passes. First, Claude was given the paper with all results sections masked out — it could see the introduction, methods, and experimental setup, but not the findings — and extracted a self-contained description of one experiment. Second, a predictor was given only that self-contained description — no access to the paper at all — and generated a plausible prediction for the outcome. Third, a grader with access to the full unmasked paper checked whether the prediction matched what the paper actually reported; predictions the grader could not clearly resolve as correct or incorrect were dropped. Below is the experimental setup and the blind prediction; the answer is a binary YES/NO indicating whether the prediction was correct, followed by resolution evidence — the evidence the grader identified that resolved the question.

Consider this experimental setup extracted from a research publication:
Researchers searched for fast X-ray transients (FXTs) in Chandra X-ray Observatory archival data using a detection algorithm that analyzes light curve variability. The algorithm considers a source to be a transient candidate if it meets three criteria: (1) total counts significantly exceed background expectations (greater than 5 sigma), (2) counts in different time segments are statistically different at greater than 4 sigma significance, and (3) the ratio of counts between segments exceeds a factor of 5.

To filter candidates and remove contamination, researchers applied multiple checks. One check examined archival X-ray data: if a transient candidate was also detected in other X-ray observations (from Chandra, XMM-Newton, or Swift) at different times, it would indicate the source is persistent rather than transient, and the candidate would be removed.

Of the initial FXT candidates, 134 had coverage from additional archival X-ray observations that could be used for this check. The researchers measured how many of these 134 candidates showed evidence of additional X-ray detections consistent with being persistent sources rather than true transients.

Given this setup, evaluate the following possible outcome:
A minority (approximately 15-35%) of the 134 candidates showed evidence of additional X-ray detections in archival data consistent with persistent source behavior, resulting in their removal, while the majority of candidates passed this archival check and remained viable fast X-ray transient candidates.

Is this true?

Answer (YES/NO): NO